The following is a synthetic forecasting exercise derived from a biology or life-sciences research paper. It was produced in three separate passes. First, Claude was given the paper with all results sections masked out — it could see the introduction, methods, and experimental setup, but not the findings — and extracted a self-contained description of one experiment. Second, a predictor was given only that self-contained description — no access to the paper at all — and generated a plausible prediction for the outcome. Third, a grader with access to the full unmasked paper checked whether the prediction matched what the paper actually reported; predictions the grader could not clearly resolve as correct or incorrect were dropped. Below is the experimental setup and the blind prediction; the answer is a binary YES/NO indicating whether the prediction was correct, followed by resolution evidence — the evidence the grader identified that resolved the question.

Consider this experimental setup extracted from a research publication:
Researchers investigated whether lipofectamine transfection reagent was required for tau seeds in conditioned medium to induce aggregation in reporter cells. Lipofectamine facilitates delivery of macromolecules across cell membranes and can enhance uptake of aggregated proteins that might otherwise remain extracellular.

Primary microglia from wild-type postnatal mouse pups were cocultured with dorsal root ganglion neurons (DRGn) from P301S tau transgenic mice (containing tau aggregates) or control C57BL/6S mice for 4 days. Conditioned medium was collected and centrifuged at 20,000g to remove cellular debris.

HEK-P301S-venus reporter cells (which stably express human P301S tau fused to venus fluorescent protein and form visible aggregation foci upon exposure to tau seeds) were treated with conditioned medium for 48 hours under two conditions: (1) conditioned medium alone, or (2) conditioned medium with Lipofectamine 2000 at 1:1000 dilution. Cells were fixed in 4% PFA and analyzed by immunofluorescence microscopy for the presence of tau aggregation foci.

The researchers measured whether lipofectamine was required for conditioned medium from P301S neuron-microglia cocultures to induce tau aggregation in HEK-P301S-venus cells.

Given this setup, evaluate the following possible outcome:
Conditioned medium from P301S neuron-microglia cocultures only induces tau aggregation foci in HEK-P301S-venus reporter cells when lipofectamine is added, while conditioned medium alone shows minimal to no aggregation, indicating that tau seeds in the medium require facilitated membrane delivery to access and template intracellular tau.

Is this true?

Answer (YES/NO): NO